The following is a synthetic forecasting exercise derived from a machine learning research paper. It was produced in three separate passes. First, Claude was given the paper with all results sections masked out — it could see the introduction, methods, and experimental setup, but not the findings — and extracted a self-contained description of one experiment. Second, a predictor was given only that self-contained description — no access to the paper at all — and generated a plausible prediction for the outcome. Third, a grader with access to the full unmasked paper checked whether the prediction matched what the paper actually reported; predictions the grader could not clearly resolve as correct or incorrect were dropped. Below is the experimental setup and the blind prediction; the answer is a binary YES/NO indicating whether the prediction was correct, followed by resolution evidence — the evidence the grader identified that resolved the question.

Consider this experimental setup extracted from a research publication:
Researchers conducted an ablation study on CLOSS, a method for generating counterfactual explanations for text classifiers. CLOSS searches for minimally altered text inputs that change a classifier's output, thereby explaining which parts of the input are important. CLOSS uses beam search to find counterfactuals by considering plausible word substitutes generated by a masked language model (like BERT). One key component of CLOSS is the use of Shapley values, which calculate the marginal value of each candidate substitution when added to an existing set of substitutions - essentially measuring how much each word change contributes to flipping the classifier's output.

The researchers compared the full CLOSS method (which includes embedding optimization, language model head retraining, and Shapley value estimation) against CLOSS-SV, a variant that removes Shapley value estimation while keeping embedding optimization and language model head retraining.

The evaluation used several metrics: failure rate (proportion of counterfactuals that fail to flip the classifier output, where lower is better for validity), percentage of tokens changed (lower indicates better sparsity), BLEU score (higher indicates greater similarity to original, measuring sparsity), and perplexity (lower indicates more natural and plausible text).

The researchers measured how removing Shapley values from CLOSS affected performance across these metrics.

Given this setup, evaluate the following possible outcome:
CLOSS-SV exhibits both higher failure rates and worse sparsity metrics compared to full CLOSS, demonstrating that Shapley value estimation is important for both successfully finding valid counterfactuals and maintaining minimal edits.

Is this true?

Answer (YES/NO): YES